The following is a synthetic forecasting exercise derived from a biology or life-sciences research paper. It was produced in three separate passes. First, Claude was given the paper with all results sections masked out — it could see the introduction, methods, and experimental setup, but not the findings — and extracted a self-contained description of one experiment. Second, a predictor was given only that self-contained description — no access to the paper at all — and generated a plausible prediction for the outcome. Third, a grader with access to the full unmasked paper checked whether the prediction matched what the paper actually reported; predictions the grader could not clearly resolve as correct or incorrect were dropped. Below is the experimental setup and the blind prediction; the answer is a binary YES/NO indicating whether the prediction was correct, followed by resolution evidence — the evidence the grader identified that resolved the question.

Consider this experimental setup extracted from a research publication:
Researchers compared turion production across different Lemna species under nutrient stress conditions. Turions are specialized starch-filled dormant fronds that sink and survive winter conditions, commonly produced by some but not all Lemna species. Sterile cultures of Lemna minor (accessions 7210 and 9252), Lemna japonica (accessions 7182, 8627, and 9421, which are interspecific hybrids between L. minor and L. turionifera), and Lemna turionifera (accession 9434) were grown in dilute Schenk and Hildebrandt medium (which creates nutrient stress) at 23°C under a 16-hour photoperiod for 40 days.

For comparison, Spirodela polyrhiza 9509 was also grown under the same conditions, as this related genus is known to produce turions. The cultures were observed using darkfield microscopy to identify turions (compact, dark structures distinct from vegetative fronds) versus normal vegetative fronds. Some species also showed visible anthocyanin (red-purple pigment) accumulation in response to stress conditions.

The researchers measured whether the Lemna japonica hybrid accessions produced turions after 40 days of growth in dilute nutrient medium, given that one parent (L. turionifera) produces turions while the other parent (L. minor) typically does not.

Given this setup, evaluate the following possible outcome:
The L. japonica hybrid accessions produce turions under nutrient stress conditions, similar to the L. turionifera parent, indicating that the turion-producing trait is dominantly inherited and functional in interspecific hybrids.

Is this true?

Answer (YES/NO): NO